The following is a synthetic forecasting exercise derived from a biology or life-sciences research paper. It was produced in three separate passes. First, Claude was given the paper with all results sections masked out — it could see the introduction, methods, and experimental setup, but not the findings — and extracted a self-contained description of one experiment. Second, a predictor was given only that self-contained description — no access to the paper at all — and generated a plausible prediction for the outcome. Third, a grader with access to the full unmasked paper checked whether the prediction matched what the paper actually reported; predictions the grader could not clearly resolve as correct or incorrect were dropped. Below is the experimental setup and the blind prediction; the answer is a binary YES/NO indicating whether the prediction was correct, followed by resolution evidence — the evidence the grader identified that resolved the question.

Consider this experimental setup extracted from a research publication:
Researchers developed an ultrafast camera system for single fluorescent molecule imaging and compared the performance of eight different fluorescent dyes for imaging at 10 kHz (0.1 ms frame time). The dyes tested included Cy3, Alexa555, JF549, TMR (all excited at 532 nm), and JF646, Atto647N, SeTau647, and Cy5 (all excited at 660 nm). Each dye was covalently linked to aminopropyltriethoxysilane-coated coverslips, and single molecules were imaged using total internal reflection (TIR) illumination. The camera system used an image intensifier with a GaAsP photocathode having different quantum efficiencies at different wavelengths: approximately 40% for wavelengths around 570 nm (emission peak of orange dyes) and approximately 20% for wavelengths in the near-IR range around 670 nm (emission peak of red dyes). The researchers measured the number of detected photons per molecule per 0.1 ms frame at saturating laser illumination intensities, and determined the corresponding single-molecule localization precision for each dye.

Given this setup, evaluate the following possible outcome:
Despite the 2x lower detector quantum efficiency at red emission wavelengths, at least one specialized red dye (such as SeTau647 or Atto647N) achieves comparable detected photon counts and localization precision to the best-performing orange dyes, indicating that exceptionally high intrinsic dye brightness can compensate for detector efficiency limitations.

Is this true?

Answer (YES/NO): NO